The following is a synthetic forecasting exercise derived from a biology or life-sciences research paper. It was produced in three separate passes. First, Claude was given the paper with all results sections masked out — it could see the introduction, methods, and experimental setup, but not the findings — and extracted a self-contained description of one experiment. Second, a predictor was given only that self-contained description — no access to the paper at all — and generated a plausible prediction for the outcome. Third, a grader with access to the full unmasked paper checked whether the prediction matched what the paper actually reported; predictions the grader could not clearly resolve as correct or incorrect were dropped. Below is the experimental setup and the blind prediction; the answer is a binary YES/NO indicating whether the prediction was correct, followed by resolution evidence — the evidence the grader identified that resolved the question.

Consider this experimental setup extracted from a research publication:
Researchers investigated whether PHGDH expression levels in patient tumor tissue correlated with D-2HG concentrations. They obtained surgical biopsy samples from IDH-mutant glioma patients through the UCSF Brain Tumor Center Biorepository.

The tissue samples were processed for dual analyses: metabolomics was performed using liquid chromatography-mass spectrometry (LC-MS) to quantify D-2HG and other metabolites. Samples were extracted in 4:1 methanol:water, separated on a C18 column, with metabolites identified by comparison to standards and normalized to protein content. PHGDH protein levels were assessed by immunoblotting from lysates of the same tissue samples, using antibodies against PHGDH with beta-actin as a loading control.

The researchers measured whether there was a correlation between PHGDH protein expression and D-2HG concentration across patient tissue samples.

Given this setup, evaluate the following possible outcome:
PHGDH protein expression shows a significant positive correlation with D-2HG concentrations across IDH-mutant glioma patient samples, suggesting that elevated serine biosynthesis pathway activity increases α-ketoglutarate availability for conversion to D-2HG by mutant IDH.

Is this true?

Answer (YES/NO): NO